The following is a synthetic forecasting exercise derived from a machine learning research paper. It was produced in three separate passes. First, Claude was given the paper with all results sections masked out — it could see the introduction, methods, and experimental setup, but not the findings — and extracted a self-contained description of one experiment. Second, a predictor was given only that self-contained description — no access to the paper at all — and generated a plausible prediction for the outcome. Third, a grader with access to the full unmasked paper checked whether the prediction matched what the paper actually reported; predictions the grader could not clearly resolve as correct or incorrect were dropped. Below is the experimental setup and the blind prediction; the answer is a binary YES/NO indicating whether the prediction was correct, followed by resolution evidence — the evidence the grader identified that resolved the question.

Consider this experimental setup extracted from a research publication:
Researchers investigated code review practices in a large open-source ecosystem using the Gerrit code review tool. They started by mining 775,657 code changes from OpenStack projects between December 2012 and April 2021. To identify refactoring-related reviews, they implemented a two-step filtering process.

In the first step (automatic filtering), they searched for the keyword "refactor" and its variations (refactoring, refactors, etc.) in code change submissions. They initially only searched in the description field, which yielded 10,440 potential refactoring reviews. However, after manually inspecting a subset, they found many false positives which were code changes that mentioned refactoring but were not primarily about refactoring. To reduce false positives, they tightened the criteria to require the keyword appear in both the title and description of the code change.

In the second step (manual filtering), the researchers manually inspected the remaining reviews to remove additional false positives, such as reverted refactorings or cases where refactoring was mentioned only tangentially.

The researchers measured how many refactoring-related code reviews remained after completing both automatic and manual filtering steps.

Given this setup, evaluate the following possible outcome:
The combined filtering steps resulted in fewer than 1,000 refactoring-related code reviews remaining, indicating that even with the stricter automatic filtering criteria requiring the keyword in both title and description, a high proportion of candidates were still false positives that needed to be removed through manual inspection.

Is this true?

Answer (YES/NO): NO